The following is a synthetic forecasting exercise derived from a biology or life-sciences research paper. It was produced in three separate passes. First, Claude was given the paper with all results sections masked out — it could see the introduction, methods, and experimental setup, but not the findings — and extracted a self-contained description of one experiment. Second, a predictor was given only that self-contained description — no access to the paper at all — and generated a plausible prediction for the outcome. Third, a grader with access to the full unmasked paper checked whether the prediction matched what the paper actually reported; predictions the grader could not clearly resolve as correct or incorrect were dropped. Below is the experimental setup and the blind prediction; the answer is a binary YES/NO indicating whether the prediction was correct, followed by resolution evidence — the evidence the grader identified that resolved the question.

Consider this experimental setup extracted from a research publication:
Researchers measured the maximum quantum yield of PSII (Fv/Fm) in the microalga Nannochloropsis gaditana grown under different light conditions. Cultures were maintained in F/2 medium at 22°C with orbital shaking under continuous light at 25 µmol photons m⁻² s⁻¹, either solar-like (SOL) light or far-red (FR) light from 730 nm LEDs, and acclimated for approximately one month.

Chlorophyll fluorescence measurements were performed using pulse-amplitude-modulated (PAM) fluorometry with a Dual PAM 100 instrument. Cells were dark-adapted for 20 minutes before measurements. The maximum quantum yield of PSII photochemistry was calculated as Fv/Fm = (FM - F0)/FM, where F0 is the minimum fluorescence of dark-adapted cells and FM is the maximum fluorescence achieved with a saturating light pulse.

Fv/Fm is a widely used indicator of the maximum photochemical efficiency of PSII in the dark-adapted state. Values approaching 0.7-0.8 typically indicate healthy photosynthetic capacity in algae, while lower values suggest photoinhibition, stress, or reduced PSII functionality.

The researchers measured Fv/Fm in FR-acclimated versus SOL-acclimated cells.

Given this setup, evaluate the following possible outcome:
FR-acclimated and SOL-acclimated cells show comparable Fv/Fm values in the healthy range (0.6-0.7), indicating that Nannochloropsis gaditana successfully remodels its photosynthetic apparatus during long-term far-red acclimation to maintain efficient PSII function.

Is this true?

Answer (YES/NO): NO